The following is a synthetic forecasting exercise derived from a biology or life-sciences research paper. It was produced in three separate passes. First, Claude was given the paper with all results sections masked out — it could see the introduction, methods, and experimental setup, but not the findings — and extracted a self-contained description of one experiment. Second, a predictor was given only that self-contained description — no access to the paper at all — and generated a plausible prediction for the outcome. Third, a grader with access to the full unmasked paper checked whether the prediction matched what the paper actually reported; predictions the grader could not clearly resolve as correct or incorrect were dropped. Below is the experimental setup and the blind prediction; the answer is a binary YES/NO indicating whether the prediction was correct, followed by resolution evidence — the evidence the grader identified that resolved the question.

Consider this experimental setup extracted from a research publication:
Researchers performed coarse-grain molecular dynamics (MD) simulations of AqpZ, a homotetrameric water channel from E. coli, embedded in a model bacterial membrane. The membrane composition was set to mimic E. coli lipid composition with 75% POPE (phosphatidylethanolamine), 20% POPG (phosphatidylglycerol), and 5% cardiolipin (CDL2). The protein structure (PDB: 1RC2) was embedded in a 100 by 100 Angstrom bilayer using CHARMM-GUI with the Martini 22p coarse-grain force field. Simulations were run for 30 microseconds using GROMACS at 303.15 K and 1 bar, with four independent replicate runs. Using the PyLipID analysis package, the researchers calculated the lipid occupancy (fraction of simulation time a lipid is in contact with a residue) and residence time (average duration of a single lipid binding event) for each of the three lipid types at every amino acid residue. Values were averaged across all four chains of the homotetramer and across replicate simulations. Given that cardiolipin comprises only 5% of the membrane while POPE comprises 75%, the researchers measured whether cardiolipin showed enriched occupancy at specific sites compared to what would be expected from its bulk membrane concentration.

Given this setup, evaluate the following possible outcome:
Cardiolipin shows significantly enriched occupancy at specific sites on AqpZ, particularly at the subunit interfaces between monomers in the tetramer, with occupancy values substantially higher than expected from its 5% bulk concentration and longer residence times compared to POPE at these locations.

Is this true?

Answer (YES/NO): YES